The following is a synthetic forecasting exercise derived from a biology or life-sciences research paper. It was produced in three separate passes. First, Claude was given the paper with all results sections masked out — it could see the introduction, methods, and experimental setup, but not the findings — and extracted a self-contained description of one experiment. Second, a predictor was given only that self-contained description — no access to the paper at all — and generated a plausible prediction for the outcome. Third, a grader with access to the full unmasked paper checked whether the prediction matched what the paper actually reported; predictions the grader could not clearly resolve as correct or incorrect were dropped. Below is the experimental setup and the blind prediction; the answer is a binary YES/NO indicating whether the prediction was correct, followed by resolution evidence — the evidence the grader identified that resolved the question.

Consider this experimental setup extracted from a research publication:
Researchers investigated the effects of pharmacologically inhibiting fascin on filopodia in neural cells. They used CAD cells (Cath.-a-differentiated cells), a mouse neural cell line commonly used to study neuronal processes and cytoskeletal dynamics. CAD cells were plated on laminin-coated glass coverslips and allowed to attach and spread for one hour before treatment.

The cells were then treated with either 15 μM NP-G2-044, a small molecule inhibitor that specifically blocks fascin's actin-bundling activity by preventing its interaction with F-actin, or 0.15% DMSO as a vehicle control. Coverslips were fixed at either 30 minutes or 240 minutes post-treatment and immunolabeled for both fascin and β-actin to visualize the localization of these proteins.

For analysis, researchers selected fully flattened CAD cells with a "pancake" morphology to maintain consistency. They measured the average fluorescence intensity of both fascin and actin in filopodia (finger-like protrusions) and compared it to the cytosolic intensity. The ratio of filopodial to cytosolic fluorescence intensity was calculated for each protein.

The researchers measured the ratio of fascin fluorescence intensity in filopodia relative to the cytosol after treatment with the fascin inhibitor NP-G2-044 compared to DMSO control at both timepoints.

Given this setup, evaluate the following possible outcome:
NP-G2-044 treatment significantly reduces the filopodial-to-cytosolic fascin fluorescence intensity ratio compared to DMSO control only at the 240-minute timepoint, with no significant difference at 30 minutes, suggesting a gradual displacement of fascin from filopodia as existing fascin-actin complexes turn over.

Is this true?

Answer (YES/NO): NO